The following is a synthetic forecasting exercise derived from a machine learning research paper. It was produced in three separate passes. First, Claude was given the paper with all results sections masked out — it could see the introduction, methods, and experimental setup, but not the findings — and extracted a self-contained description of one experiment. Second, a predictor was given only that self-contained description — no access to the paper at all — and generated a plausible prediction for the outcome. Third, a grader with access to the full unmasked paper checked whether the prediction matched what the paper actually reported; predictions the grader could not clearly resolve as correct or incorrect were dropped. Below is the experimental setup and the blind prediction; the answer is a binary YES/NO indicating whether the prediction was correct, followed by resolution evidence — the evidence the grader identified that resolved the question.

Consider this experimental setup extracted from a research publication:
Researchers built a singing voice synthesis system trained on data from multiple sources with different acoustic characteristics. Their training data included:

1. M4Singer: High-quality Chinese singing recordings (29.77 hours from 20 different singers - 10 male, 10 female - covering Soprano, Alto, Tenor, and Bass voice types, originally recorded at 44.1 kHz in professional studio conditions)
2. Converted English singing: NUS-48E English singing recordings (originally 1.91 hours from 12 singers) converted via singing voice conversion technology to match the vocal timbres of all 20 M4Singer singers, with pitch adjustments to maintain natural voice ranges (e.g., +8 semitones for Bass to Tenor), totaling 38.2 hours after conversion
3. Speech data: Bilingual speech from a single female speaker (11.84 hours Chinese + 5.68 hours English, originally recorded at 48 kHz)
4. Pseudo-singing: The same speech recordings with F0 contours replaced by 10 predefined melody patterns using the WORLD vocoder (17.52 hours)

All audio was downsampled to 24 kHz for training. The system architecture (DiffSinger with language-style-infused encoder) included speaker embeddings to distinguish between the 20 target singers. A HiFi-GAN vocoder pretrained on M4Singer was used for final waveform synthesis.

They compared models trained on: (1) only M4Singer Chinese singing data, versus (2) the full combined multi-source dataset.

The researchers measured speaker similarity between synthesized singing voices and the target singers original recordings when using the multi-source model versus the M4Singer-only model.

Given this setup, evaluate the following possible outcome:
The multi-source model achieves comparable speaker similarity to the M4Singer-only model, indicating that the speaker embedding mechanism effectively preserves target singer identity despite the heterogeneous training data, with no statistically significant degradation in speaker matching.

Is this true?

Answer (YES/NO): NO